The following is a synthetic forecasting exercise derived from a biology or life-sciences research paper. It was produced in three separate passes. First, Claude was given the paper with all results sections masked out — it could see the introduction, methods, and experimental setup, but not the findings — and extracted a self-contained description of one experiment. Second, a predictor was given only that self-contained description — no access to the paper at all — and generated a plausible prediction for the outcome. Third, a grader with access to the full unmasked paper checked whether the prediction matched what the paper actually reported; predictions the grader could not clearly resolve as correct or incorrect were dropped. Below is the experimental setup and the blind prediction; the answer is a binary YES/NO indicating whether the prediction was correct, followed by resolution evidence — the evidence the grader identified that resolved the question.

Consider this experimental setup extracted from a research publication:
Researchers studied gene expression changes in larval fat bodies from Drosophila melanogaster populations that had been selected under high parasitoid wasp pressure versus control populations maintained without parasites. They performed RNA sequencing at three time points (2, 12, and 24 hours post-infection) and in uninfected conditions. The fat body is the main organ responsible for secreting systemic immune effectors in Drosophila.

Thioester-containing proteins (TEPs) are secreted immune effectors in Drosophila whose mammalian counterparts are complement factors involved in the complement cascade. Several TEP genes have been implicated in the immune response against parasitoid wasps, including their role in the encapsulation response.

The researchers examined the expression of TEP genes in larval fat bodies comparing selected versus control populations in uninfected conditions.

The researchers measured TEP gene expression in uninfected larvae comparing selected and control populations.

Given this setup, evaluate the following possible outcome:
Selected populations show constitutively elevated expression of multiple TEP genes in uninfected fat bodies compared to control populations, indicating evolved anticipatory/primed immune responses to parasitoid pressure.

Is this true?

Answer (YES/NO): NO